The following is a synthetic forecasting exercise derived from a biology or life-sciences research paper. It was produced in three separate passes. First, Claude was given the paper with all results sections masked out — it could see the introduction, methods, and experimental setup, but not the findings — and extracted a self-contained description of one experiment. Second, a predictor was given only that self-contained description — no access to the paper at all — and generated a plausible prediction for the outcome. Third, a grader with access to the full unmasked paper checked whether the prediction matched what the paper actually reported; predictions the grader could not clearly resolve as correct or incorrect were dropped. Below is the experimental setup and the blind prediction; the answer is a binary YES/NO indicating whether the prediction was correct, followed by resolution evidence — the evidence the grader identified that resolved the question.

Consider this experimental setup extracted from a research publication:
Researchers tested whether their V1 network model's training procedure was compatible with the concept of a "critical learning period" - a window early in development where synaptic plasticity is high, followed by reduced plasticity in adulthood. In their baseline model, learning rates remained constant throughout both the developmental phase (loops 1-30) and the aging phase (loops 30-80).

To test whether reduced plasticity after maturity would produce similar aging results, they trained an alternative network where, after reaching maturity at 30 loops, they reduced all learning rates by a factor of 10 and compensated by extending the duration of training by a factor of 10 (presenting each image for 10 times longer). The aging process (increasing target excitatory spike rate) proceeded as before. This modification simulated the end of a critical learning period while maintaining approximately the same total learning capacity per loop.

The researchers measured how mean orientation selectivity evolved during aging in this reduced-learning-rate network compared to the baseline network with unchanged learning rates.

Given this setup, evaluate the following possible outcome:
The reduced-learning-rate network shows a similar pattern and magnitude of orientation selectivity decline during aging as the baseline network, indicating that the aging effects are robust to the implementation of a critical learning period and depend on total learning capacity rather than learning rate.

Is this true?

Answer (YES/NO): YES